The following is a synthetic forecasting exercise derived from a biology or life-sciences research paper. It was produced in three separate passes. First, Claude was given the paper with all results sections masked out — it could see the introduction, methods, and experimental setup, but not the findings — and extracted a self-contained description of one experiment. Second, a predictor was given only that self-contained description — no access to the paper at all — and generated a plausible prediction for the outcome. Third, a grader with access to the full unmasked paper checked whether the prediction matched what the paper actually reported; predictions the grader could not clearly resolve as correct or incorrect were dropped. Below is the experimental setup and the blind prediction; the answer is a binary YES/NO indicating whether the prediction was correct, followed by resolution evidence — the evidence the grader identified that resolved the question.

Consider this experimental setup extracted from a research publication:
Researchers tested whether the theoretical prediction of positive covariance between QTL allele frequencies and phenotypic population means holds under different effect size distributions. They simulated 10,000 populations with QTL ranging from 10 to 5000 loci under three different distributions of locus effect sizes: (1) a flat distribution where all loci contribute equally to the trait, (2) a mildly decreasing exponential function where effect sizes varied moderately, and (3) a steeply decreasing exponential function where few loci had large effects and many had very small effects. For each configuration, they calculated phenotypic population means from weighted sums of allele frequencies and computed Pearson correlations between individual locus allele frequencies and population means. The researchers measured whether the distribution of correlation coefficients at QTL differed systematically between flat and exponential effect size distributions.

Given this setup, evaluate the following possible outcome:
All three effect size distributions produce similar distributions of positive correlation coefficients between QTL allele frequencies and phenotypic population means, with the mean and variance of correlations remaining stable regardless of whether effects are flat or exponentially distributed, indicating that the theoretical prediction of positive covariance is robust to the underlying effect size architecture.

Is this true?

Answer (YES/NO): NO